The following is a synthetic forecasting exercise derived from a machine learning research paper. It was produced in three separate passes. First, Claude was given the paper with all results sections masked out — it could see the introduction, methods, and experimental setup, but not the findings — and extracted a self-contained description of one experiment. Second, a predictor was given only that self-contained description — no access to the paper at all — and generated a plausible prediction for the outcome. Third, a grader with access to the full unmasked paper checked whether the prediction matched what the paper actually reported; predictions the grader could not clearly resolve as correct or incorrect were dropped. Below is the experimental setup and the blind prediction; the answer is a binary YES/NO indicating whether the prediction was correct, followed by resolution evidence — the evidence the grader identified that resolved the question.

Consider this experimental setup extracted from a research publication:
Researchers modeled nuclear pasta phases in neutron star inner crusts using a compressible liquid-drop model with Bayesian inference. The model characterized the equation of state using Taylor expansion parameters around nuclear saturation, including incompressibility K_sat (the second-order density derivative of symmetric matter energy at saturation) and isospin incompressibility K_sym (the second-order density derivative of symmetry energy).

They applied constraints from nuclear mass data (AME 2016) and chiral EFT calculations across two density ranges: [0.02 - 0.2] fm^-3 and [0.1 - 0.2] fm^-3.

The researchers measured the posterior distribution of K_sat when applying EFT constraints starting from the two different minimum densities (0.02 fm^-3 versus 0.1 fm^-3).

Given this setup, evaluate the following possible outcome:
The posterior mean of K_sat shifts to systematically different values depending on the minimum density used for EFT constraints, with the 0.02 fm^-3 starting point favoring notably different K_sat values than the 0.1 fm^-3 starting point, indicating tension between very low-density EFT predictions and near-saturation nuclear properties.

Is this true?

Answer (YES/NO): NO